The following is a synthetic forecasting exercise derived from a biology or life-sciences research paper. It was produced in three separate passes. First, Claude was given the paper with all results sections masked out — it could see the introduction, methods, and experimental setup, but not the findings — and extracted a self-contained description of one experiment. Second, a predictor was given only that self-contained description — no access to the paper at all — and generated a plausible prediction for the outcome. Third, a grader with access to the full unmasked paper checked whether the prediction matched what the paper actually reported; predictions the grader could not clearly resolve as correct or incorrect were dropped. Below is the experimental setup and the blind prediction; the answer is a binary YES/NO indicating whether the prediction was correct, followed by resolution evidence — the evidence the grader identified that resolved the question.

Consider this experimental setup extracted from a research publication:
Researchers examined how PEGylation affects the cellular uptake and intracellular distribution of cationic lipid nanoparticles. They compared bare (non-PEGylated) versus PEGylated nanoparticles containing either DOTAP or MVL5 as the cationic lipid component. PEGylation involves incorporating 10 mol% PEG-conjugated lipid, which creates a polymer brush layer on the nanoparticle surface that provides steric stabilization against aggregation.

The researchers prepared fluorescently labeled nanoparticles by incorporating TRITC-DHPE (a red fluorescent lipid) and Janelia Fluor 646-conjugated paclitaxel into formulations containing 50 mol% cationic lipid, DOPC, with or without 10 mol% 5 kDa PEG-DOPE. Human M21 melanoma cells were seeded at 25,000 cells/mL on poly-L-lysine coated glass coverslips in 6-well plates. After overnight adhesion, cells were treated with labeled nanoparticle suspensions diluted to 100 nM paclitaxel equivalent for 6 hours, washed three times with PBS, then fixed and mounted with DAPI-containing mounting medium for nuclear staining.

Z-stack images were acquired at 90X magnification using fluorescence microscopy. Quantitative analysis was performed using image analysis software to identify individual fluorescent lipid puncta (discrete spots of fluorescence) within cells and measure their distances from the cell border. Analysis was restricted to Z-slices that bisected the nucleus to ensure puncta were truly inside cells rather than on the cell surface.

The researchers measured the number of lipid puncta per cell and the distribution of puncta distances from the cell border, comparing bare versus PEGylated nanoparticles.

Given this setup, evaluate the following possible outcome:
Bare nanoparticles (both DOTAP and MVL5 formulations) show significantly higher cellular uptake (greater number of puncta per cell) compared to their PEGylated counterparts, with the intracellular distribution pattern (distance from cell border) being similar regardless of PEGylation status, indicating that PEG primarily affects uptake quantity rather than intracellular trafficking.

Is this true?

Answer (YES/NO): NO